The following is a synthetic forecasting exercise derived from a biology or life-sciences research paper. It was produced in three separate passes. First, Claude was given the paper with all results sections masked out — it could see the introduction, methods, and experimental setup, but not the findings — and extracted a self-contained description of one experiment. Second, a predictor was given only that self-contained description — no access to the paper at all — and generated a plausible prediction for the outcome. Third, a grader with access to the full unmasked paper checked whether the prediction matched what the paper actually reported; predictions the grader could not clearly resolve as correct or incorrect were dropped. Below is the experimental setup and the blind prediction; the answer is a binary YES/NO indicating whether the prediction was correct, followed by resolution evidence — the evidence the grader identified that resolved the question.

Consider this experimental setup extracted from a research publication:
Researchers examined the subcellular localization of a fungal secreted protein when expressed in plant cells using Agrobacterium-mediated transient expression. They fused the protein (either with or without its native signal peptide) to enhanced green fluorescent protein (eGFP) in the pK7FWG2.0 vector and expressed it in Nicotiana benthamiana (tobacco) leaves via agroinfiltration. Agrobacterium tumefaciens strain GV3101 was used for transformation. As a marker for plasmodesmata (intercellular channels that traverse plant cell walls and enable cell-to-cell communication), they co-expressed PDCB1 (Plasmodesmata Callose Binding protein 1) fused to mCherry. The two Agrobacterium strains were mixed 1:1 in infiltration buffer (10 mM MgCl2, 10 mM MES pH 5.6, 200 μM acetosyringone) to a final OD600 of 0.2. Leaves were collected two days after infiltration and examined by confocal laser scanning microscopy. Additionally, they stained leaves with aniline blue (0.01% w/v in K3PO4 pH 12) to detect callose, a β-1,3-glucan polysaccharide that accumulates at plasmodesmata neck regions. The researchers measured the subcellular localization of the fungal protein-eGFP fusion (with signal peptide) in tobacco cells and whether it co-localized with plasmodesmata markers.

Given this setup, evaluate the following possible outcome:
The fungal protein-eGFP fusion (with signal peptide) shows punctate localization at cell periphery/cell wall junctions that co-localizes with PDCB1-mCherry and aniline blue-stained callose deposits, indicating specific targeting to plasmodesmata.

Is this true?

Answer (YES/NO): NO